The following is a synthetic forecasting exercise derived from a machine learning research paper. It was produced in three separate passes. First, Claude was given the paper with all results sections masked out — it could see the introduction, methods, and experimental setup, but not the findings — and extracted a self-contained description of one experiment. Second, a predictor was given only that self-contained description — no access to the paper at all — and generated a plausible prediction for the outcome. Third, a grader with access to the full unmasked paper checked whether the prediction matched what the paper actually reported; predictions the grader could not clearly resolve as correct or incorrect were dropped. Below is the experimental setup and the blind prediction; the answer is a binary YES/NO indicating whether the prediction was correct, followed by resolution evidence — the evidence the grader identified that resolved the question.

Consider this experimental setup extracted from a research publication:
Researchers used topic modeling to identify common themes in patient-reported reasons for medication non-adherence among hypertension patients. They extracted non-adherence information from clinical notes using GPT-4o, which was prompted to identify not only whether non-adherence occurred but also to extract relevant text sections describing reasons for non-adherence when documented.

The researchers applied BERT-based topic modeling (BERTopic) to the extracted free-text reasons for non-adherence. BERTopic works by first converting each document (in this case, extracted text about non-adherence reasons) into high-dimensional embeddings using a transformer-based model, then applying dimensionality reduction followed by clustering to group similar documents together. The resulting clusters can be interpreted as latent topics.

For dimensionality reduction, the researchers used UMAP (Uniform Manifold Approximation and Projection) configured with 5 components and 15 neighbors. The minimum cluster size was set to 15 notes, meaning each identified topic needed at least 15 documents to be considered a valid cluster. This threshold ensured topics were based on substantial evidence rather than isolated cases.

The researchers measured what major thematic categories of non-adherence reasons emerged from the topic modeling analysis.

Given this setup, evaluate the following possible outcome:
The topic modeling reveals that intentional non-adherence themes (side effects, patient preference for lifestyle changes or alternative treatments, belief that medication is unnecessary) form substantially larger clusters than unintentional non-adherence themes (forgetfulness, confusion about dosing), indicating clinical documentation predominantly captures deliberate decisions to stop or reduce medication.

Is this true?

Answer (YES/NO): NO